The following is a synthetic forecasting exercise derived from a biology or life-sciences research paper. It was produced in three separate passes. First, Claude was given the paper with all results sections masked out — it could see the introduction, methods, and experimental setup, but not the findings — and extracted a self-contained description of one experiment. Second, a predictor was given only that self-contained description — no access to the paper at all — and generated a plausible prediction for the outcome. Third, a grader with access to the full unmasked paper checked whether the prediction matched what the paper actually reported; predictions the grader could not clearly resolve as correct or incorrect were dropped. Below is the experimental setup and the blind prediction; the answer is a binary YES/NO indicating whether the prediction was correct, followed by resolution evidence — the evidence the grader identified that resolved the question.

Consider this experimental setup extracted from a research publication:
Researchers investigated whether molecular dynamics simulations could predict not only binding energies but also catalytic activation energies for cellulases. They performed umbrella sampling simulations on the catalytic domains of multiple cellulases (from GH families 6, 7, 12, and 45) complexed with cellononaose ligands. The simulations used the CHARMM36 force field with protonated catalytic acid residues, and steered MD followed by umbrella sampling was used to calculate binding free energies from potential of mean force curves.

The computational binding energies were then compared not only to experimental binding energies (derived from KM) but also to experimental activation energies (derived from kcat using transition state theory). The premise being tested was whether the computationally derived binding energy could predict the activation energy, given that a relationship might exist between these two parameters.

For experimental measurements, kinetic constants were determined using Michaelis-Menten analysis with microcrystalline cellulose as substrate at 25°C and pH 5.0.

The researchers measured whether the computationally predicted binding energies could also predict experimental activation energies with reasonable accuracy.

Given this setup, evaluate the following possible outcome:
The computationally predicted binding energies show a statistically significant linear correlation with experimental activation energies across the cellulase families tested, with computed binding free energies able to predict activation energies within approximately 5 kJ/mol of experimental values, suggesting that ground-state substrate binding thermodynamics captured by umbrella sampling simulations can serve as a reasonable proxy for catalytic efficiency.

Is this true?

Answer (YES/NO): YES